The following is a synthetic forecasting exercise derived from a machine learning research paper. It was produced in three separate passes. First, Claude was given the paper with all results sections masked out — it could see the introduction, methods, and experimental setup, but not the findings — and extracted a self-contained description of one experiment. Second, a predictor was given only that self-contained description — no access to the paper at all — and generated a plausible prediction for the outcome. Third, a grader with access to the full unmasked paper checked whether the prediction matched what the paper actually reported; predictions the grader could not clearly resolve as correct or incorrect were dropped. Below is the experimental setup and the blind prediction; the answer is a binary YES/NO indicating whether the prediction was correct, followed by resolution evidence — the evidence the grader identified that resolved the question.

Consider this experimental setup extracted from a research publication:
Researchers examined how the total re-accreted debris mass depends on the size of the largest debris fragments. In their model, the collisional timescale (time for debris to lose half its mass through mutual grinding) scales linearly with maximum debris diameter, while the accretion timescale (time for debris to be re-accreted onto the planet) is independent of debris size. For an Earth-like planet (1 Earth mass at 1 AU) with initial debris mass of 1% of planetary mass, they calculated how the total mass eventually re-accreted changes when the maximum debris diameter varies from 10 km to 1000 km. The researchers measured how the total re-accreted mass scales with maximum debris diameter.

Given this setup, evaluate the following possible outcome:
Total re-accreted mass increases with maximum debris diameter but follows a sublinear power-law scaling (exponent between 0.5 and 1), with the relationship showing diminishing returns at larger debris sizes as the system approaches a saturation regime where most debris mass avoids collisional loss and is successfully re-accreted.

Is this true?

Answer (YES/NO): YES